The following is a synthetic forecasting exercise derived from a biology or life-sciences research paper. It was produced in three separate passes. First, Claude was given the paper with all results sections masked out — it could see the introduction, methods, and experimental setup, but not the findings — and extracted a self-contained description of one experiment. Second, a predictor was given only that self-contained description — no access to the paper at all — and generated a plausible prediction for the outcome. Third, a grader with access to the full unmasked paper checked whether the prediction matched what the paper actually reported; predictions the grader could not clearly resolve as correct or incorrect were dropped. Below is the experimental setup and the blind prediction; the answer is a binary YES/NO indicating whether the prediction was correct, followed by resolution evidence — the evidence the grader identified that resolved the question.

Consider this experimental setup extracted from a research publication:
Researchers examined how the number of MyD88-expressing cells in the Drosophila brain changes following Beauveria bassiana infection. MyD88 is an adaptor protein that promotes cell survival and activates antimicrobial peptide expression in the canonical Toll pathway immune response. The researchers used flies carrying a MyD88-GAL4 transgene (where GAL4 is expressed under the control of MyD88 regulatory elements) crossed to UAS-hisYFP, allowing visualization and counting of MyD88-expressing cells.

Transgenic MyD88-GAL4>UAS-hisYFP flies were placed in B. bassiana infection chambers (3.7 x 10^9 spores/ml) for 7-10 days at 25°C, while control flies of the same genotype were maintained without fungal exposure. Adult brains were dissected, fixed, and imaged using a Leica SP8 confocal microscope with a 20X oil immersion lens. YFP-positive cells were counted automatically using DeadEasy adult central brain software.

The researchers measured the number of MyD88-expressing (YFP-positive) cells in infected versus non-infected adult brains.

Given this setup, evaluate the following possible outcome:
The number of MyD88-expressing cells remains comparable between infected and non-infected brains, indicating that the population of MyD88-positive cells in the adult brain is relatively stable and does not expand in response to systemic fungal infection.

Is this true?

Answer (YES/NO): NO